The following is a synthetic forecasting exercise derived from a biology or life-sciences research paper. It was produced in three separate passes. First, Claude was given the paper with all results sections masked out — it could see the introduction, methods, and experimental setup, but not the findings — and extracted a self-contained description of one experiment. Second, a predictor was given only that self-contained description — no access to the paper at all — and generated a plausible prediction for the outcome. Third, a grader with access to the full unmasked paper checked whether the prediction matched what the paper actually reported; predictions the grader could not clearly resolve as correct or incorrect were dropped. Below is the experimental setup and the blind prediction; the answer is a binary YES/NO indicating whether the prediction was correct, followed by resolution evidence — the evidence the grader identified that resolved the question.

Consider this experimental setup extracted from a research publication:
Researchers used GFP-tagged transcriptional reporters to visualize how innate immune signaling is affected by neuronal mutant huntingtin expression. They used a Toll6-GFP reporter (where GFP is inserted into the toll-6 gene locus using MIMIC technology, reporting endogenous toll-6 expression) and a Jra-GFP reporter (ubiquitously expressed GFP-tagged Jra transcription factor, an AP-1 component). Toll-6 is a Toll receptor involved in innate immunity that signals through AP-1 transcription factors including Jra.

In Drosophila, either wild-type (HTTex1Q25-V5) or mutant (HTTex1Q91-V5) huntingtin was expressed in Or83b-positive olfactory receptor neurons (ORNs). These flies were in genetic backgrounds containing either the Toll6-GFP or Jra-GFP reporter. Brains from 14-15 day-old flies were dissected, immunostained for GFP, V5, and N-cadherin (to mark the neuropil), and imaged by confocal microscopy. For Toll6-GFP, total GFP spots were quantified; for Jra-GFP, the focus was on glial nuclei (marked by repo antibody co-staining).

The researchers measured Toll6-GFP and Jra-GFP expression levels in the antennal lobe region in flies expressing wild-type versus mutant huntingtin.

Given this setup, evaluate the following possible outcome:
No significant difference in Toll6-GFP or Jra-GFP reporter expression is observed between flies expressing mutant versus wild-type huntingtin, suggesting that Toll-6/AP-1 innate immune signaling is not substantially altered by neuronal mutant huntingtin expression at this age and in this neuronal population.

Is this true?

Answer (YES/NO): NO